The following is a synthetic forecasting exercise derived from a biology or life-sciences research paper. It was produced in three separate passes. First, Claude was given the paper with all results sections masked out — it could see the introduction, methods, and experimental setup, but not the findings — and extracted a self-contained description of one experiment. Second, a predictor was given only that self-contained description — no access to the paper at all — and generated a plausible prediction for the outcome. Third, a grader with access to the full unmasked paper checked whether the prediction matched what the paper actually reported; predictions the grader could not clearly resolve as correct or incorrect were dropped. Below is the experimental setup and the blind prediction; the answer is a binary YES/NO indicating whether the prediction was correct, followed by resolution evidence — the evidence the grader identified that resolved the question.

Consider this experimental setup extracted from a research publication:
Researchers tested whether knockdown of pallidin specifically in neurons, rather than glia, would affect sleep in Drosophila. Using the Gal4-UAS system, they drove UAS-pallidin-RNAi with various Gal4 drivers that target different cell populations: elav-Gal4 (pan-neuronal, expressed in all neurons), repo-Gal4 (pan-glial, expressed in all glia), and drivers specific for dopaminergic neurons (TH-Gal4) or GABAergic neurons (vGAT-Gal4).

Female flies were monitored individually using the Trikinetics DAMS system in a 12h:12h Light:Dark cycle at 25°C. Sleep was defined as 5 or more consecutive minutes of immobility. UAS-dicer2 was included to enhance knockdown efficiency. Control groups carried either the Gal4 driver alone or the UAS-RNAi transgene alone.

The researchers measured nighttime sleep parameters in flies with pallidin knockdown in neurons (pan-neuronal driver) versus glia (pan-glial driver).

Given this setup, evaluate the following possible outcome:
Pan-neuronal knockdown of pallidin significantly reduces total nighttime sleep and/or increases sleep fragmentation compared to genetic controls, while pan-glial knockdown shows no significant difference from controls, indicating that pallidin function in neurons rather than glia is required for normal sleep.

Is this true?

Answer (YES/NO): NO